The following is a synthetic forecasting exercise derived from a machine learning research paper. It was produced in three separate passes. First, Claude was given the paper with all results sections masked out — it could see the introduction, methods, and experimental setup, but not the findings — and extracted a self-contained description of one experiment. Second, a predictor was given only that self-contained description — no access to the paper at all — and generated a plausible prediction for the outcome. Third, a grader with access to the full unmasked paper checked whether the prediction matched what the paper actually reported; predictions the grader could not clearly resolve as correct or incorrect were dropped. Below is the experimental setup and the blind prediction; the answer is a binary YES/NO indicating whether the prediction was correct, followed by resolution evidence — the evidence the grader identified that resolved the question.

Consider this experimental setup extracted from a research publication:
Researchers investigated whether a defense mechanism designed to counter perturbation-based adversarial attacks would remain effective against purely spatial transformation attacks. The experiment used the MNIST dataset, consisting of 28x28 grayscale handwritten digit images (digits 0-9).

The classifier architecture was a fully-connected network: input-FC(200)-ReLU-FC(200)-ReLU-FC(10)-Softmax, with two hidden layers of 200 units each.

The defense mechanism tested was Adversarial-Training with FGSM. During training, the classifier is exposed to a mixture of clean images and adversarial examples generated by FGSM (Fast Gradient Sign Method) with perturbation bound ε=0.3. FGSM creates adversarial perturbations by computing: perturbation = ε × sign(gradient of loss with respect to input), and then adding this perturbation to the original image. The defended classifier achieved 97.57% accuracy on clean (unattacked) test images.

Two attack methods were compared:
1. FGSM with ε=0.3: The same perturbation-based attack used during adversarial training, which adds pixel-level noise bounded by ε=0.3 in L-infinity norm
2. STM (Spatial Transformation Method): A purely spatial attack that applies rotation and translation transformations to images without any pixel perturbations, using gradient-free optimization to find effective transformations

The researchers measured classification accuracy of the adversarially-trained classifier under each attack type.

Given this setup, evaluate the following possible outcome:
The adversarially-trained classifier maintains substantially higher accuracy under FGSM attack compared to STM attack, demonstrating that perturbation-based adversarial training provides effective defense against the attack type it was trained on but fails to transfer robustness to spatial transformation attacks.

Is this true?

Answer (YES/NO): YES